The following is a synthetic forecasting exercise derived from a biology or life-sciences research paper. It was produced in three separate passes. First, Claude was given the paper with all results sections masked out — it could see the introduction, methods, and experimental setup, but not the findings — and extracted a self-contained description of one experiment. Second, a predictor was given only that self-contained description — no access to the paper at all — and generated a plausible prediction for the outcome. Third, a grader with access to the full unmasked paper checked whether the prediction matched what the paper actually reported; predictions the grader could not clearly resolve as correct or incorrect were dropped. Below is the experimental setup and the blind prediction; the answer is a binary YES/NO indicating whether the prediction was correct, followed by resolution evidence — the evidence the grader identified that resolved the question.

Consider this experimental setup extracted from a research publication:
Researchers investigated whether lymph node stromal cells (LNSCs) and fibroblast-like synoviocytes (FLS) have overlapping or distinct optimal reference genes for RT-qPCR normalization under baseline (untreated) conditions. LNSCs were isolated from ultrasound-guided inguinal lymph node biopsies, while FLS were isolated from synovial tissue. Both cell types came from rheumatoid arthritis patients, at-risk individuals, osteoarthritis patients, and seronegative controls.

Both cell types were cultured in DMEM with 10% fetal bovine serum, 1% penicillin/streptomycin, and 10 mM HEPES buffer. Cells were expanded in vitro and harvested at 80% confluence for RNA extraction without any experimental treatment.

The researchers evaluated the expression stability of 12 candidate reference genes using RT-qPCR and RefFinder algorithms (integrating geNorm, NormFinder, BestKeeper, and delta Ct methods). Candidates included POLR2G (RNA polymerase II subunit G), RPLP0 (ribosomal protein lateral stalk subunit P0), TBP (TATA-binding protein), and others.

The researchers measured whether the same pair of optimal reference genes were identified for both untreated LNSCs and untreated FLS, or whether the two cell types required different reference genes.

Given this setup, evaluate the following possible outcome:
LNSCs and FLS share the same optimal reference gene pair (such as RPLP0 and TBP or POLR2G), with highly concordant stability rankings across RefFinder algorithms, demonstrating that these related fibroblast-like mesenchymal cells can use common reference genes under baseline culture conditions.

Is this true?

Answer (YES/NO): NO